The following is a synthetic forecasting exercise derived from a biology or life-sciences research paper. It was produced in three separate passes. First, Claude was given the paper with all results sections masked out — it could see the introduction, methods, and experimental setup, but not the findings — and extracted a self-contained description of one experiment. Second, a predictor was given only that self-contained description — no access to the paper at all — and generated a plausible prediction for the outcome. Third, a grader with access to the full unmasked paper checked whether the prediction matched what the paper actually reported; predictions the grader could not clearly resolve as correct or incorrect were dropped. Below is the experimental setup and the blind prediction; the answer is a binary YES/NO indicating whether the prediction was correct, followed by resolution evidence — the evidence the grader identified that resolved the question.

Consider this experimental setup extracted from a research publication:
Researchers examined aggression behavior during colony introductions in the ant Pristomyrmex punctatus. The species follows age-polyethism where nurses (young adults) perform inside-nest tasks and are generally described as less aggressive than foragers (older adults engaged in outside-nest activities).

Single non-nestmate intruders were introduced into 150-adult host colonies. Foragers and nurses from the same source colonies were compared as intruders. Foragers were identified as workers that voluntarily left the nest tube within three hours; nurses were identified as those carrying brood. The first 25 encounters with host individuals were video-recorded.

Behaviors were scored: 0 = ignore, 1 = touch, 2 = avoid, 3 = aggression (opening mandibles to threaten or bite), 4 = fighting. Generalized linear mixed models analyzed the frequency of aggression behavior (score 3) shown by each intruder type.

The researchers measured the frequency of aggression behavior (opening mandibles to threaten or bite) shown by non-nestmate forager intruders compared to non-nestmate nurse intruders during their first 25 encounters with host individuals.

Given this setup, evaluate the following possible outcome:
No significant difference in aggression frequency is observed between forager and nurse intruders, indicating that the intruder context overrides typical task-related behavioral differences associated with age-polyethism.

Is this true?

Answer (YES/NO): YES